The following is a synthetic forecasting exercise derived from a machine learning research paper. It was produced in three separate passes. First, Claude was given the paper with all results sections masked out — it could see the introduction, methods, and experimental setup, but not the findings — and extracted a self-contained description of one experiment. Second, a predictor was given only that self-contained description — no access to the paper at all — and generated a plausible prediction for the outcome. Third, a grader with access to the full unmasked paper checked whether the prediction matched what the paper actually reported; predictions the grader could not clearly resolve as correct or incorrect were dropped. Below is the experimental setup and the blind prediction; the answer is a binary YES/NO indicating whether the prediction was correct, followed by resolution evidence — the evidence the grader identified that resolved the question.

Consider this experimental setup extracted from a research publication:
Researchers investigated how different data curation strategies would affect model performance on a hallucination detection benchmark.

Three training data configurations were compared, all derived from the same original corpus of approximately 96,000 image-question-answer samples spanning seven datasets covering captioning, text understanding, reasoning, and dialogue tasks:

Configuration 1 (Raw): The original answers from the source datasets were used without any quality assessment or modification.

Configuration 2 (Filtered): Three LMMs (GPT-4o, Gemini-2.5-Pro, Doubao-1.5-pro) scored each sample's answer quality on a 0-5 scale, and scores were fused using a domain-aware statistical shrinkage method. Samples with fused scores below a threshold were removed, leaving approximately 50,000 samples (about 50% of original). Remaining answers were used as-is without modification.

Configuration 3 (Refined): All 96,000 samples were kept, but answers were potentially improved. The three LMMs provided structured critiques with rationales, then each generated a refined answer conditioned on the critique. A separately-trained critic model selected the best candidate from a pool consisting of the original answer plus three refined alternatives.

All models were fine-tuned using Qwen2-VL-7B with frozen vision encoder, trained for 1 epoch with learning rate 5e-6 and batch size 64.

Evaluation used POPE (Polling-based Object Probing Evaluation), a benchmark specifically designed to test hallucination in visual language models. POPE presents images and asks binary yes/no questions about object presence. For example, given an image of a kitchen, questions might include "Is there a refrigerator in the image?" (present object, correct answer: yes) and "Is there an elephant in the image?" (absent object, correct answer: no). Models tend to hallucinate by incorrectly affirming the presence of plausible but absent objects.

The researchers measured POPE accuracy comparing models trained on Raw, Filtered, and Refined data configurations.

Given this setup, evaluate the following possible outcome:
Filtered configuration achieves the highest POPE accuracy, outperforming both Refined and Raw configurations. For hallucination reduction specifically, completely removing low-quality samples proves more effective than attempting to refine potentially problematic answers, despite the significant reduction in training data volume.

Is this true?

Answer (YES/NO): NO